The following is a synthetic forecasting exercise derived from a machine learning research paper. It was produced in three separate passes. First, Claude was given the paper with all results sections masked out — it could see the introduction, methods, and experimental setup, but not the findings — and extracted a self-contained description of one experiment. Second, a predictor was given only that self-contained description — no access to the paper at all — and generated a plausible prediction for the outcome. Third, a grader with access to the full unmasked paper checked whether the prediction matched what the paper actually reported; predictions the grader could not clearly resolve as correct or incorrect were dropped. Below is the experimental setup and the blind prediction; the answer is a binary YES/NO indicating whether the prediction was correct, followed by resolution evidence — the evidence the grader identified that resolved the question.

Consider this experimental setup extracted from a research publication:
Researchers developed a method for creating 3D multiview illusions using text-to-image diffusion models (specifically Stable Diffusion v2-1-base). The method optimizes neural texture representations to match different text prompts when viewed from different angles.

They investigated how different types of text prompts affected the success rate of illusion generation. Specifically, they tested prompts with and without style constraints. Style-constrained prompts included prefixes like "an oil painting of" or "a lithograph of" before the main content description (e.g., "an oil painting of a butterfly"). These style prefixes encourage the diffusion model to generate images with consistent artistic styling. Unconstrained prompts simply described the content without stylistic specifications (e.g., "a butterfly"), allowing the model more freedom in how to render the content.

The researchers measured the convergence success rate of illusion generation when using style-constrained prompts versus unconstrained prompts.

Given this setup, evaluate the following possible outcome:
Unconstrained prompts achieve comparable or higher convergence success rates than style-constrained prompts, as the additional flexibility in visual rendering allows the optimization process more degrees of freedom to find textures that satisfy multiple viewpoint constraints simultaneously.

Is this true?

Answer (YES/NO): NO